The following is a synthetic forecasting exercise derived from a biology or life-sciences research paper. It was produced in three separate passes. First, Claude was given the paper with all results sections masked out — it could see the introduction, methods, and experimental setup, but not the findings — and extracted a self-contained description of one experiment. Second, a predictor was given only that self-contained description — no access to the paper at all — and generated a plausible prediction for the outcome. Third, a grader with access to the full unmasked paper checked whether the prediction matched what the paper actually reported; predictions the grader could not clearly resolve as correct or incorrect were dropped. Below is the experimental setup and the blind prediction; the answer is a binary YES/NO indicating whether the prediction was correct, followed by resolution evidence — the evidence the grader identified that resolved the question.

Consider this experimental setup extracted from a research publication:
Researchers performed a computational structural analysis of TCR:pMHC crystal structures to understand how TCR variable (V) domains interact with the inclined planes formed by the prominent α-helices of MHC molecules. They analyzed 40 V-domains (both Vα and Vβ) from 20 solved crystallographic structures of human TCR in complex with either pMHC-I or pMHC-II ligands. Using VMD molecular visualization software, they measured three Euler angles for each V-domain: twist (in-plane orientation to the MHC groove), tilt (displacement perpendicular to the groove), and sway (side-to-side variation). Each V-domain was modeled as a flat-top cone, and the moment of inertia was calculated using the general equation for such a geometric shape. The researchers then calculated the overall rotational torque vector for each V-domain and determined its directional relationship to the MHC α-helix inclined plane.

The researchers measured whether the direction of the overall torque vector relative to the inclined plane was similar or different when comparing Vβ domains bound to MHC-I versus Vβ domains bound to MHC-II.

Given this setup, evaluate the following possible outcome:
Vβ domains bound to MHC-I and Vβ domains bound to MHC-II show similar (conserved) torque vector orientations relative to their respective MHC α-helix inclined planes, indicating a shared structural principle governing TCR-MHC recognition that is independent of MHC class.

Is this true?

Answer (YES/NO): NO